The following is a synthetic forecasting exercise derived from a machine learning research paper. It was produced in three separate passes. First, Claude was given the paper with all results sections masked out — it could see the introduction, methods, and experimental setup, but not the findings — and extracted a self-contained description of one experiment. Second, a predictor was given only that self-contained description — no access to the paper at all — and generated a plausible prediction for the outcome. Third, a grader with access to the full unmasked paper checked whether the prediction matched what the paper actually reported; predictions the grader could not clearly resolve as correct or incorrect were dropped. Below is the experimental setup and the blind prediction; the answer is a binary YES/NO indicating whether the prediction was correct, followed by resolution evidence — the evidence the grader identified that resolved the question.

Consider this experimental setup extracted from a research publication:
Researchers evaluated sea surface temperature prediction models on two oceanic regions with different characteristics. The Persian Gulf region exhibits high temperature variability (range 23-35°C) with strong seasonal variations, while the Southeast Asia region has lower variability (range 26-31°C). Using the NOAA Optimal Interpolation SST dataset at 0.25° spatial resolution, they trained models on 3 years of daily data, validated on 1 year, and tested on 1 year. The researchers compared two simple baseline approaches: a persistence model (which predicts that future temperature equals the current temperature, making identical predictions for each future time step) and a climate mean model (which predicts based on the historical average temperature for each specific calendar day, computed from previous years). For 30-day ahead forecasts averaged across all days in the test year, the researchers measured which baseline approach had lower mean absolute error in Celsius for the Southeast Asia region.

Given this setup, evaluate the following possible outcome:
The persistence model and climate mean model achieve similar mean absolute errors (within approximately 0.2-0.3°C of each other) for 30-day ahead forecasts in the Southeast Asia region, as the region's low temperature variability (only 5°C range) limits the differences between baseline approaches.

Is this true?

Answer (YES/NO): YES